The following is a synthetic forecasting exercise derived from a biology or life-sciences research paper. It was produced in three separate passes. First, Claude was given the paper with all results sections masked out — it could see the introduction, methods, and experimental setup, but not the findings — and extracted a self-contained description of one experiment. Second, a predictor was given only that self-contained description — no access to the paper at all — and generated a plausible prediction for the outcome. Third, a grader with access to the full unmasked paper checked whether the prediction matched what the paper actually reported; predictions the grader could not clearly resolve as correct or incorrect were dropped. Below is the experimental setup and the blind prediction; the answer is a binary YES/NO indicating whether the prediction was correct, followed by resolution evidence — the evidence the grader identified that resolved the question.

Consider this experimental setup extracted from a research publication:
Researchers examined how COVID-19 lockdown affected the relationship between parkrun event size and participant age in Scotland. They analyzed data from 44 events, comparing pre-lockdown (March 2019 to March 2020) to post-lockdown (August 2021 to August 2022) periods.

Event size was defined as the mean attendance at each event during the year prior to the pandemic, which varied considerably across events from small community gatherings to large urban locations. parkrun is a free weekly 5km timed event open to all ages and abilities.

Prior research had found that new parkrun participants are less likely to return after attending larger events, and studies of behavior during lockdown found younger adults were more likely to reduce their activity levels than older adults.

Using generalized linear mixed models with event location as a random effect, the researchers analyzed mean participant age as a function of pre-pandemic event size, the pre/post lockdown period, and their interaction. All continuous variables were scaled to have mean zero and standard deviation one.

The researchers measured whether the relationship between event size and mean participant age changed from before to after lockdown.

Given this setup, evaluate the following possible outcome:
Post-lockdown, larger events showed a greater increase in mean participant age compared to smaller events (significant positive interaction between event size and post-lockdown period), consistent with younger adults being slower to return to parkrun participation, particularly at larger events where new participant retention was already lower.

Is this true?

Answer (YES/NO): NO